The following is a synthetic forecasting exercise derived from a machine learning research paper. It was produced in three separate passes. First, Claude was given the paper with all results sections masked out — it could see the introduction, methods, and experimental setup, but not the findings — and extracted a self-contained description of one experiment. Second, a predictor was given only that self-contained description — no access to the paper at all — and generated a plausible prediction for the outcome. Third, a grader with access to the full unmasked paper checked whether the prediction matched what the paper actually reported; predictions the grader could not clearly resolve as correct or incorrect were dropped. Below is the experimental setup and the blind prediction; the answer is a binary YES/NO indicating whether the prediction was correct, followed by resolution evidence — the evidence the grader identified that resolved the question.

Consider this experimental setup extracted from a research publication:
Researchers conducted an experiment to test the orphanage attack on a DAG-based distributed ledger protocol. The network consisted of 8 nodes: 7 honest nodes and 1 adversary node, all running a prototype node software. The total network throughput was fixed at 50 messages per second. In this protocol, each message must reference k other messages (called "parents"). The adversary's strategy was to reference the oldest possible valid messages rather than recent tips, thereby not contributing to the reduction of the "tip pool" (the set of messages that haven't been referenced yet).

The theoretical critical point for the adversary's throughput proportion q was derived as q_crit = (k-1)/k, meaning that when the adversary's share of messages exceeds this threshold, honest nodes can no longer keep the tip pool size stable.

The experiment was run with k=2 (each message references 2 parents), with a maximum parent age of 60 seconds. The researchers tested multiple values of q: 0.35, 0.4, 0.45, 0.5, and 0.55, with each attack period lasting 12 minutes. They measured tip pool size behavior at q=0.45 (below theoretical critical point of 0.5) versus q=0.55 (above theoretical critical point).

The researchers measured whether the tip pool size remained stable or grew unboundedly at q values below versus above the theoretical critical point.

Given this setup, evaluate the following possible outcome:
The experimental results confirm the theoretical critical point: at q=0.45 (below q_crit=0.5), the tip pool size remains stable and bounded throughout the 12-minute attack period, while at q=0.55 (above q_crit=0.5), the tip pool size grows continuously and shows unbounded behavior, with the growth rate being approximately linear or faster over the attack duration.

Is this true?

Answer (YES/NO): NO